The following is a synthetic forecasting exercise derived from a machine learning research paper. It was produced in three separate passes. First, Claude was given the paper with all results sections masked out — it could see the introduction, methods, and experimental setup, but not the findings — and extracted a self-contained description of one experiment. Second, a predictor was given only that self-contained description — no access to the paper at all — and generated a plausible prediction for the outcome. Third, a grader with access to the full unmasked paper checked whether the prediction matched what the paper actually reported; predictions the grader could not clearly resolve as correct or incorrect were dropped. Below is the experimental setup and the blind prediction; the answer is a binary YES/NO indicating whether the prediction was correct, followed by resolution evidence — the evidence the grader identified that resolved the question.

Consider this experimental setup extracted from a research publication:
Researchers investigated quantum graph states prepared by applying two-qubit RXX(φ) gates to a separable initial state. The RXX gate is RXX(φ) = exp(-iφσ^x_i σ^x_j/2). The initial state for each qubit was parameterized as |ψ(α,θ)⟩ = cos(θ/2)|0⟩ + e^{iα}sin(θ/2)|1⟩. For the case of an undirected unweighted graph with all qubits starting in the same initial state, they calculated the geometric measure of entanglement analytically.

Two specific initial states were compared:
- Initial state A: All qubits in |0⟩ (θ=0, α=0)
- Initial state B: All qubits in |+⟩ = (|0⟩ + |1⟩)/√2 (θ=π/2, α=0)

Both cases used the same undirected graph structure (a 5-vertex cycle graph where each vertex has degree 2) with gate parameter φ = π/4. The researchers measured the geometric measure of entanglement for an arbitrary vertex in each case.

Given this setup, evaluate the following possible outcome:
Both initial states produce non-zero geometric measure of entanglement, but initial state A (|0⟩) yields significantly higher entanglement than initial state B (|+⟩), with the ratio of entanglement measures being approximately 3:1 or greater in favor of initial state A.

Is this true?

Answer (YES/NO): NO